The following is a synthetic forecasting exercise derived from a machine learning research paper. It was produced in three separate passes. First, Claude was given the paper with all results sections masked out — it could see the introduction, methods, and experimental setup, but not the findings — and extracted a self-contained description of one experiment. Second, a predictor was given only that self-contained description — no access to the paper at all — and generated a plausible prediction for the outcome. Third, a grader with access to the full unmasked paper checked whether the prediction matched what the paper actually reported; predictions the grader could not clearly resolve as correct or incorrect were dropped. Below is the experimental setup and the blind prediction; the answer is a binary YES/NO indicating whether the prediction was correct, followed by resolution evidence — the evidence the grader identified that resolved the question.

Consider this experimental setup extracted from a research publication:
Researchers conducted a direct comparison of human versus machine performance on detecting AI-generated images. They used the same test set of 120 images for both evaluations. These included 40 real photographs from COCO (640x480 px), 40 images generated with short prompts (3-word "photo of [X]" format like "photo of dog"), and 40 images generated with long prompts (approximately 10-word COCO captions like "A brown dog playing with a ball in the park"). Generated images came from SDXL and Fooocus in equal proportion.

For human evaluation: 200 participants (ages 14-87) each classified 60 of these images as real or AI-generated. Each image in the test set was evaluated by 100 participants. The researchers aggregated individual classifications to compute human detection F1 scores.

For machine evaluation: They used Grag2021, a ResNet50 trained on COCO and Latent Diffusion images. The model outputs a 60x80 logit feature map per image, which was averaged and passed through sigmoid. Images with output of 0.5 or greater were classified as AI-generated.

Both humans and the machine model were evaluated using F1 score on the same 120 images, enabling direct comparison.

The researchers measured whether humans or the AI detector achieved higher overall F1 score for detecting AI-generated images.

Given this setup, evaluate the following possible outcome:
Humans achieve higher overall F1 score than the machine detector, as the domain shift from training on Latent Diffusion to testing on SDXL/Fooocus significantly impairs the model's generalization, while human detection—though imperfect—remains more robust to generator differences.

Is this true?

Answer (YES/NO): NO